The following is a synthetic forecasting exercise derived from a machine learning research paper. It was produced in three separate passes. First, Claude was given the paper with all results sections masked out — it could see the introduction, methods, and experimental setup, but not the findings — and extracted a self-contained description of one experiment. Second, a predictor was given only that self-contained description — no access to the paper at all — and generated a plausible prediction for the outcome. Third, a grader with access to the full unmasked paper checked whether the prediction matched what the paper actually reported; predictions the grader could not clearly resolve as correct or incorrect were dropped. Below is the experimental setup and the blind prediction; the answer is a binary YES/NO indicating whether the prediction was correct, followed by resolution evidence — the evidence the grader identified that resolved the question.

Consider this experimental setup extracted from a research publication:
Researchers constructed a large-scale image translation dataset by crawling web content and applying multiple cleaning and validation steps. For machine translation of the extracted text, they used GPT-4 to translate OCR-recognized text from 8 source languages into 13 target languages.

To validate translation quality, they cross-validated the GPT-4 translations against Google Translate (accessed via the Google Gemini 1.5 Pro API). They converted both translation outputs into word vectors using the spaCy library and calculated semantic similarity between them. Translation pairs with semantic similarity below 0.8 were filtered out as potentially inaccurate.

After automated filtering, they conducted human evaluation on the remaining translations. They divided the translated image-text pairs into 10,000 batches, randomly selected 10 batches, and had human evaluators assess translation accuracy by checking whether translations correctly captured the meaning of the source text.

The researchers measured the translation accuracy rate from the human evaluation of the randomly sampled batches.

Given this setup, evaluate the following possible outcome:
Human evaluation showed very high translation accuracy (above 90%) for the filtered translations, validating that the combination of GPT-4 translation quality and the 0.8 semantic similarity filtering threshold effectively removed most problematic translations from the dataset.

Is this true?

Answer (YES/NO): YES